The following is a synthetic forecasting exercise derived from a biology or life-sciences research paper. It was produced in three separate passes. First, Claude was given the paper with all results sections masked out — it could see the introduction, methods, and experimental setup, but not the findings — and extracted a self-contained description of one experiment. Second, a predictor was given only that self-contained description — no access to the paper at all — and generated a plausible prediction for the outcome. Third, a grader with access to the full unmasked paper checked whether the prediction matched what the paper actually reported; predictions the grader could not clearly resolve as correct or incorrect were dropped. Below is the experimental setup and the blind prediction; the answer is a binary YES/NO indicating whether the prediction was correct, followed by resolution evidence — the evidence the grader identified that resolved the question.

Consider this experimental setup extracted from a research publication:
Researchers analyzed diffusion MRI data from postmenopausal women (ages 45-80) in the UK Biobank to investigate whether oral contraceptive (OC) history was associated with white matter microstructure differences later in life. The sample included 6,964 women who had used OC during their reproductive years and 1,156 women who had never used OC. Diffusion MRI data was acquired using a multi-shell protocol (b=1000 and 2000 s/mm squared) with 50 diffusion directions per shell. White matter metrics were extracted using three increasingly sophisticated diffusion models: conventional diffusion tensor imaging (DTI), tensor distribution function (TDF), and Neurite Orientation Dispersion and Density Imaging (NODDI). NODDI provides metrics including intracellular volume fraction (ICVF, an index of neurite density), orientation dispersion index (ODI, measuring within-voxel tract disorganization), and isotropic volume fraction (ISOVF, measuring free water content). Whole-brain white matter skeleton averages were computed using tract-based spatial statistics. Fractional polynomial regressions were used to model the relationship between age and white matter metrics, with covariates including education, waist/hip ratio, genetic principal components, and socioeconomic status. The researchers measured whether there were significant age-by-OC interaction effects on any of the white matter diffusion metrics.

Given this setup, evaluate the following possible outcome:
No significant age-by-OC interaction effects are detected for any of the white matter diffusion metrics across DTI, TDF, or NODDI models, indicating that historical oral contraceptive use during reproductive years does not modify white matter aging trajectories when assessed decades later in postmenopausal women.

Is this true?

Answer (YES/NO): YES